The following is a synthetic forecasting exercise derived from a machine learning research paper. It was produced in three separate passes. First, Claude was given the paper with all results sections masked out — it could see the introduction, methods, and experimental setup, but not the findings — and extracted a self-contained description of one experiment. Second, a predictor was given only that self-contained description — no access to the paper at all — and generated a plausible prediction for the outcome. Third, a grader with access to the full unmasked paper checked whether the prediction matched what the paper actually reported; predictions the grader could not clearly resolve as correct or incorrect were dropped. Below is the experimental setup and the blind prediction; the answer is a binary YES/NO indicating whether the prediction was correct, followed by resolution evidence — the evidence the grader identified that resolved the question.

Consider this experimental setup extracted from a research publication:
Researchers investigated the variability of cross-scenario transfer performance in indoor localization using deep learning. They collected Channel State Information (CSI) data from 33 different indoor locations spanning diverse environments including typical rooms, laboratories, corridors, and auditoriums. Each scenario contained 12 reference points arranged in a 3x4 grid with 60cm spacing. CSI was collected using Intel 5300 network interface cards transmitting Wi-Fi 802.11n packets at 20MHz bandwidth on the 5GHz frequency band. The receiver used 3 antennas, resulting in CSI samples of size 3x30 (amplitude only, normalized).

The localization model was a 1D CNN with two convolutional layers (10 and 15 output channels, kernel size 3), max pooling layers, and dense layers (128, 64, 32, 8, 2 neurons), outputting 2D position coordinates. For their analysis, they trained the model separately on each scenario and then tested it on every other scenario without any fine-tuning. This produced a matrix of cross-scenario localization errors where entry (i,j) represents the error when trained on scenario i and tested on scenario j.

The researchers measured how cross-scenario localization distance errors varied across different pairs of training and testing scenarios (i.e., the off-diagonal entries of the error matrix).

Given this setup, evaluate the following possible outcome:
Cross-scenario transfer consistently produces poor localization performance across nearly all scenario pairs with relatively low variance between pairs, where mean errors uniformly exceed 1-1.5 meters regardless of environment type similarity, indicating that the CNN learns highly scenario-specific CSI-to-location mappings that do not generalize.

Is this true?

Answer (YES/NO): NO